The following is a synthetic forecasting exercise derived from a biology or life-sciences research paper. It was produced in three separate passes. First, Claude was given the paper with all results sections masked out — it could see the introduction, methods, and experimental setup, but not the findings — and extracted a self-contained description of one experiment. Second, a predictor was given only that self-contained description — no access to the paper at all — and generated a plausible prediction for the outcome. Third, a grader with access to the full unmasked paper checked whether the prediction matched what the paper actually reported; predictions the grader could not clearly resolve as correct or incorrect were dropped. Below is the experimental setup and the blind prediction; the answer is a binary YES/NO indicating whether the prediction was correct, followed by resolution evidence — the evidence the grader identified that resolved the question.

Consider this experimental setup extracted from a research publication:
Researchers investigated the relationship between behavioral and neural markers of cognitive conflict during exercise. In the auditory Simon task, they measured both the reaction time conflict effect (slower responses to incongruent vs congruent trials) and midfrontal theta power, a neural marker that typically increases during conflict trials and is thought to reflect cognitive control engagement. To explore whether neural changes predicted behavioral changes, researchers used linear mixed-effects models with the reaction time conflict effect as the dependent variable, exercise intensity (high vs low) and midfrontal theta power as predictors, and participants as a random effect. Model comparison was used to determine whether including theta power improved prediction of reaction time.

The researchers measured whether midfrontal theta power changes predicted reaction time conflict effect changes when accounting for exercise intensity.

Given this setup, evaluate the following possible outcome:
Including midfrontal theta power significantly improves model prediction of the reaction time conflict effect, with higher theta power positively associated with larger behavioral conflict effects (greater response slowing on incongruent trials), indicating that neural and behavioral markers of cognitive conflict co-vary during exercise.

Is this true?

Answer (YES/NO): NO